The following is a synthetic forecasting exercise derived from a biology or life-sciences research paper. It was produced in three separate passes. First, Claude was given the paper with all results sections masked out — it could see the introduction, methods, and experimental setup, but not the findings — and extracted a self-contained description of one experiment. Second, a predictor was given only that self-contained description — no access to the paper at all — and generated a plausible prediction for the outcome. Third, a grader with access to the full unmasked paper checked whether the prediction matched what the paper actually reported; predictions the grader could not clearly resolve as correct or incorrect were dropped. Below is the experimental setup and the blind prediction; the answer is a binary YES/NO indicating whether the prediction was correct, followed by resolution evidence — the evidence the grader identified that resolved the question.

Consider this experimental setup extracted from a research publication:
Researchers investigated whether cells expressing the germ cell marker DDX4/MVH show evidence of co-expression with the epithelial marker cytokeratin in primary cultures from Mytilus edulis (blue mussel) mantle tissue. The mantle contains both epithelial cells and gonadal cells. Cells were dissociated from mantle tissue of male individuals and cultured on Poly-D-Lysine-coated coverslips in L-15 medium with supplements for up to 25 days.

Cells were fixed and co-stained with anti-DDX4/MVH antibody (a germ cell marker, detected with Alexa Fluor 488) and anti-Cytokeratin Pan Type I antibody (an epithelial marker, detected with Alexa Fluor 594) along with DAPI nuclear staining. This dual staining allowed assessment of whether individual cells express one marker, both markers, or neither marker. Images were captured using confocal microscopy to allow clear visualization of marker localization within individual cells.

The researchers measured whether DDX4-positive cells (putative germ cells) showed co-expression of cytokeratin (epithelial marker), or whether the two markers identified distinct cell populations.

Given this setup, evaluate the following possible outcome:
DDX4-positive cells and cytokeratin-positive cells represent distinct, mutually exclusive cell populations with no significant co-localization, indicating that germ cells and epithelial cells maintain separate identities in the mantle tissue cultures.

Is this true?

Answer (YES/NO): NO